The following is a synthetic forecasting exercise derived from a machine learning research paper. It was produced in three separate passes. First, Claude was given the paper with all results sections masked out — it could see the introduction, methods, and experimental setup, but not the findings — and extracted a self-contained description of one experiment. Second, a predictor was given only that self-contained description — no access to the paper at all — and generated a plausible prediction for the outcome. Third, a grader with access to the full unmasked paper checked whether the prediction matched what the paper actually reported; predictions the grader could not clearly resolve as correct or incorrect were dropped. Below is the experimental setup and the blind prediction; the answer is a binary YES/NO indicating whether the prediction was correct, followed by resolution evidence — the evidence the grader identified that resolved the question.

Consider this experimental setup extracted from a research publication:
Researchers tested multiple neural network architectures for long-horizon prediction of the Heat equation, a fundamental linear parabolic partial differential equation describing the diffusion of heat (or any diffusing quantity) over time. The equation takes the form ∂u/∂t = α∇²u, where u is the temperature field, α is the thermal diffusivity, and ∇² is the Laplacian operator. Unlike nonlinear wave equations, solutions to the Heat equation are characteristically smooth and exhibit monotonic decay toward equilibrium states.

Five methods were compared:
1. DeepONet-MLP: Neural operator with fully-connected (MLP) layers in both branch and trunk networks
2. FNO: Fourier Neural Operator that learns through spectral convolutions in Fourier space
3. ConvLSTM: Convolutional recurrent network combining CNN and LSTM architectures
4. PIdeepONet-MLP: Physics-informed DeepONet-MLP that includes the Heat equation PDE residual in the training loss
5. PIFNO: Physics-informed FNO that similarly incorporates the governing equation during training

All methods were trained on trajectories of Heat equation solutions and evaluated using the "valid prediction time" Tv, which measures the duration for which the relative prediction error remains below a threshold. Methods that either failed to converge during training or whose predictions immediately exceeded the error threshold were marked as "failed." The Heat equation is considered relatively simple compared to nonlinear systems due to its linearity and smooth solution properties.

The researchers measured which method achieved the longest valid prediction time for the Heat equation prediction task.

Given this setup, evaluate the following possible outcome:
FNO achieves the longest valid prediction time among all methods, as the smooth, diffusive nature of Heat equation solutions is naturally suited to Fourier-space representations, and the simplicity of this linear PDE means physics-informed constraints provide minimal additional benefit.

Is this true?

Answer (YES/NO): NO